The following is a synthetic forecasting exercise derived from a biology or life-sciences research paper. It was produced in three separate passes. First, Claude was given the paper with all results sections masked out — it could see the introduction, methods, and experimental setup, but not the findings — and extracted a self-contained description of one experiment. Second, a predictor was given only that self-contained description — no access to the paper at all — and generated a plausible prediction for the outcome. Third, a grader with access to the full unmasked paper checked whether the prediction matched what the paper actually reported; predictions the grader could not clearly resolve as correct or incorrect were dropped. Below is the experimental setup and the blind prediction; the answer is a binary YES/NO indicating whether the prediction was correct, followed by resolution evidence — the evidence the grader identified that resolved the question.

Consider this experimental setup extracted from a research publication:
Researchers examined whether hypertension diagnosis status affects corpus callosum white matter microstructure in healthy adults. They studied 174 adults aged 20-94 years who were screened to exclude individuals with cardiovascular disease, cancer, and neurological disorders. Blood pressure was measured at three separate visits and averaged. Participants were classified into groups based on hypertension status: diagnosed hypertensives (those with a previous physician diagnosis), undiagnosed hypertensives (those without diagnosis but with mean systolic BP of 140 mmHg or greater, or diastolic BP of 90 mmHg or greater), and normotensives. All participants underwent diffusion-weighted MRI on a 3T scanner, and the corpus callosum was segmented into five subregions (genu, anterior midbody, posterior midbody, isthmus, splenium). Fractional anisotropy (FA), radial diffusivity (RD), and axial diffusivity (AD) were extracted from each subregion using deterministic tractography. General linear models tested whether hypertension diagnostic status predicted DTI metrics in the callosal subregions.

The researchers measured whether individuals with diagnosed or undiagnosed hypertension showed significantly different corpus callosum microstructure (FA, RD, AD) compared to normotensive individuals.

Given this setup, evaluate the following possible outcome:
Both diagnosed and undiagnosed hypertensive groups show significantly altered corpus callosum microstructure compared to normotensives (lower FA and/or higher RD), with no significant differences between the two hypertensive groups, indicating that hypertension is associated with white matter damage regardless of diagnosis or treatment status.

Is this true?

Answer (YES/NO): NO